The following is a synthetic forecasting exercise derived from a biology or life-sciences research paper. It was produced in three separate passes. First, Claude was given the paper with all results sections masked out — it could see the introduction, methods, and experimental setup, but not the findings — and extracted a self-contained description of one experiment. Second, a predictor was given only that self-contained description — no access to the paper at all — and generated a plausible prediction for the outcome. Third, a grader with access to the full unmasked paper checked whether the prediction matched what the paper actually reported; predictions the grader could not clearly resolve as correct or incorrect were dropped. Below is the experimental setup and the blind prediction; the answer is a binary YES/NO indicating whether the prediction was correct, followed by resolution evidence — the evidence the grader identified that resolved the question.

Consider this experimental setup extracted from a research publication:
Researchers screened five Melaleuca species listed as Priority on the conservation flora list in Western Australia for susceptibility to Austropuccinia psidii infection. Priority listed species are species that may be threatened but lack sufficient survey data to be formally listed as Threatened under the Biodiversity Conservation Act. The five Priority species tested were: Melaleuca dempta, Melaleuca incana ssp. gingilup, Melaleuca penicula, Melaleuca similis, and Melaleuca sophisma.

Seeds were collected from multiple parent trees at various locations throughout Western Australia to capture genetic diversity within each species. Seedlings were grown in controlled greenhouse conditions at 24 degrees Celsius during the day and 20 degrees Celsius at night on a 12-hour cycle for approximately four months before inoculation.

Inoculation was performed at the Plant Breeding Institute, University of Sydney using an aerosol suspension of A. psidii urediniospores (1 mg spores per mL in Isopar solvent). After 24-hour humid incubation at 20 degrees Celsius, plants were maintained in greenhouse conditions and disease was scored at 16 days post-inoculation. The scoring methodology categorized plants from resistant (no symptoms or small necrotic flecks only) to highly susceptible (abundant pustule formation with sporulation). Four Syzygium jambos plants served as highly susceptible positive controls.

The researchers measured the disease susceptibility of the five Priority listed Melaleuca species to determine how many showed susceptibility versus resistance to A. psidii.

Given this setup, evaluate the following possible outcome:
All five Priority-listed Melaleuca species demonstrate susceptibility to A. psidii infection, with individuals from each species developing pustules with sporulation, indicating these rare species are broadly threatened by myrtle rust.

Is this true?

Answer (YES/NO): YES